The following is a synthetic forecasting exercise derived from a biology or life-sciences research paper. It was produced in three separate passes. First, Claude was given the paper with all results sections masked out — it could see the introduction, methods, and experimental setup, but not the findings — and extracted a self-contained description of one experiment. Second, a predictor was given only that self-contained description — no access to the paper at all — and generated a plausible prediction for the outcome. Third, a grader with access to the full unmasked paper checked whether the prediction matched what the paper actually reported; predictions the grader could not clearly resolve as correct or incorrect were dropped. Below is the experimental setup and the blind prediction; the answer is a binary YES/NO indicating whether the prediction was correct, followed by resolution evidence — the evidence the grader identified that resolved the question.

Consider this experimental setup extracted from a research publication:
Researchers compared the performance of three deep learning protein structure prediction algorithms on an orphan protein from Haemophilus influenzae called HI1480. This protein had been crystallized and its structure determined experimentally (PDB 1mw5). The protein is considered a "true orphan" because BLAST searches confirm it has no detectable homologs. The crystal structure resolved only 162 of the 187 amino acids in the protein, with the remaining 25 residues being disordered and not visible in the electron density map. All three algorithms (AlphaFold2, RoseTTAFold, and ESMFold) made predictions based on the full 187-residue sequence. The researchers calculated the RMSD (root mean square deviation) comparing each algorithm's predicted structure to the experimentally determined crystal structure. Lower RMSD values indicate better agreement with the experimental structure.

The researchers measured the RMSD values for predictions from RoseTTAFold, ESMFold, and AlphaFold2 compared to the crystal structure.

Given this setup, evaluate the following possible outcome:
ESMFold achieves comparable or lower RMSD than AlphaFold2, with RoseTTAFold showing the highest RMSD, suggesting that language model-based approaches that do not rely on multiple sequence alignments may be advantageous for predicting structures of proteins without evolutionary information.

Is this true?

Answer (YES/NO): NO